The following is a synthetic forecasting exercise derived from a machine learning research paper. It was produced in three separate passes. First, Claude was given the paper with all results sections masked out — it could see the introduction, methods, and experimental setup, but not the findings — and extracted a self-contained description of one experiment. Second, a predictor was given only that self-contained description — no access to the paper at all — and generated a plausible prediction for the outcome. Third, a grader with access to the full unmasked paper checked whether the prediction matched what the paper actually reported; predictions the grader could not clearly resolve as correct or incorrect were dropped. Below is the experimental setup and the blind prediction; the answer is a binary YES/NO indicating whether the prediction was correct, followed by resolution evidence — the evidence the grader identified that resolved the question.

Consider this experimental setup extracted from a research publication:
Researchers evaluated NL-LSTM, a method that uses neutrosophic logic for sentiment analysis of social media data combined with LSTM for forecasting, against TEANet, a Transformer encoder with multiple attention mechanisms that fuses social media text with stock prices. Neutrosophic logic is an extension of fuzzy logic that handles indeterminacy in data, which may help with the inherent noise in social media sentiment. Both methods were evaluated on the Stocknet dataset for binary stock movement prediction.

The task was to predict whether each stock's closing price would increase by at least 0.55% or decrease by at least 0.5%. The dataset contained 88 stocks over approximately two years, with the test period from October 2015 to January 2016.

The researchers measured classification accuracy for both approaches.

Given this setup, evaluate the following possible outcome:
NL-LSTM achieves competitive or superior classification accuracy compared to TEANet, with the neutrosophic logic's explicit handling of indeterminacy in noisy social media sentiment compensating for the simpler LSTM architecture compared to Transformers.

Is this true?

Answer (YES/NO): YES